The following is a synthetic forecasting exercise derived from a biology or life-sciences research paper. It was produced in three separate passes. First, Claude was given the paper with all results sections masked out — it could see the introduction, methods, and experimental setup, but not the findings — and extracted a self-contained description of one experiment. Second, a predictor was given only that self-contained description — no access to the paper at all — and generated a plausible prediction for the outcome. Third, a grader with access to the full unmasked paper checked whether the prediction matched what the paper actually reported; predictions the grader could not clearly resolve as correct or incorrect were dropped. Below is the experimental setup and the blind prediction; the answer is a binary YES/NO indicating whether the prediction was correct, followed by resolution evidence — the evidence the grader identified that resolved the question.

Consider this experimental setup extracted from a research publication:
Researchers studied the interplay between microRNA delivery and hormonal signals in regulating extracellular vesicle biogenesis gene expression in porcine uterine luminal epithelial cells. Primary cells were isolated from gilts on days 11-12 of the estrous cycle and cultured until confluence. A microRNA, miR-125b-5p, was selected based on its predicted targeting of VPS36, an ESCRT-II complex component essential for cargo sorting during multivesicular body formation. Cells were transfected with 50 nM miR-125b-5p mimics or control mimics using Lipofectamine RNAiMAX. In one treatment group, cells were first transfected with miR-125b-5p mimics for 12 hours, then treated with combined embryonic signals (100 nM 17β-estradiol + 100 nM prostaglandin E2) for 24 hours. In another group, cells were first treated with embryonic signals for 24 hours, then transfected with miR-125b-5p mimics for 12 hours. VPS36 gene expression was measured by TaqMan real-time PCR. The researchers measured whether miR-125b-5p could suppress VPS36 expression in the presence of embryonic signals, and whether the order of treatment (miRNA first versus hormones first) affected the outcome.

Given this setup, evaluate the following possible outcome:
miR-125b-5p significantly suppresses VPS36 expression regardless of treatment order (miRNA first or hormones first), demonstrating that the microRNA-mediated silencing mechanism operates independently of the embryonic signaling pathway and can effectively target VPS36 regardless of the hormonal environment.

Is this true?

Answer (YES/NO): NO